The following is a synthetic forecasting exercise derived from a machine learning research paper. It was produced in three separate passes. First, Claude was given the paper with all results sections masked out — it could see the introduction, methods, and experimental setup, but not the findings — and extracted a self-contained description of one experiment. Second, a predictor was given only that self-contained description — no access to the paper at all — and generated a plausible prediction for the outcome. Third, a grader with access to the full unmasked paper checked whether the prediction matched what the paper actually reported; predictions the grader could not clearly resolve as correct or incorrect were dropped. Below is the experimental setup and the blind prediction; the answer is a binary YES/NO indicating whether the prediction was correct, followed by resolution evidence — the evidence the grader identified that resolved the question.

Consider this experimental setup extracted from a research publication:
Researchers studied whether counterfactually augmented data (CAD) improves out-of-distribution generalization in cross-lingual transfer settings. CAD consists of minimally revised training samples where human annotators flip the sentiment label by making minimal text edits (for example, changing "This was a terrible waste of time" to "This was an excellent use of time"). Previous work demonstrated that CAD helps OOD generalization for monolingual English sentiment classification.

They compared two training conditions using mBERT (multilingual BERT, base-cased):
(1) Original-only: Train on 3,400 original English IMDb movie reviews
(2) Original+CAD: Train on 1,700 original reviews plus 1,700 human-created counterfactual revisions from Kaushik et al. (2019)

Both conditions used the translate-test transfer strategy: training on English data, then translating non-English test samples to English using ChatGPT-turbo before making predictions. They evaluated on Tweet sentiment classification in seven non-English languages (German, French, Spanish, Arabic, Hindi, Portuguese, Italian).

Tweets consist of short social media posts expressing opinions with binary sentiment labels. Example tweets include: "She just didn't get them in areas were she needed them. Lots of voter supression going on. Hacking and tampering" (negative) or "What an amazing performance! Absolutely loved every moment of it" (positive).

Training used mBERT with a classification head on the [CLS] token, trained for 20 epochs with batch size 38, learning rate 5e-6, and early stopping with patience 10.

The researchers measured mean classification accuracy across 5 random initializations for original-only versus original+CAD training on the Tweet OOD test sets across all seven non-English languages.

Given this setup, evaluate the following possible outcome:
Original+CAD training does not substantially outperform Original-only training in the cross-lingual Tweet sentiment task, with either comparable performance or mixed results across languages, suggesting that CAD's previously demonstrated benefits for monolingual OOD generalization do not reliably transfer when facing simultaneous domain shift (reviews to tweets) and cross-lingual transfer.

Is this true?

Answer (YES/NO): NO